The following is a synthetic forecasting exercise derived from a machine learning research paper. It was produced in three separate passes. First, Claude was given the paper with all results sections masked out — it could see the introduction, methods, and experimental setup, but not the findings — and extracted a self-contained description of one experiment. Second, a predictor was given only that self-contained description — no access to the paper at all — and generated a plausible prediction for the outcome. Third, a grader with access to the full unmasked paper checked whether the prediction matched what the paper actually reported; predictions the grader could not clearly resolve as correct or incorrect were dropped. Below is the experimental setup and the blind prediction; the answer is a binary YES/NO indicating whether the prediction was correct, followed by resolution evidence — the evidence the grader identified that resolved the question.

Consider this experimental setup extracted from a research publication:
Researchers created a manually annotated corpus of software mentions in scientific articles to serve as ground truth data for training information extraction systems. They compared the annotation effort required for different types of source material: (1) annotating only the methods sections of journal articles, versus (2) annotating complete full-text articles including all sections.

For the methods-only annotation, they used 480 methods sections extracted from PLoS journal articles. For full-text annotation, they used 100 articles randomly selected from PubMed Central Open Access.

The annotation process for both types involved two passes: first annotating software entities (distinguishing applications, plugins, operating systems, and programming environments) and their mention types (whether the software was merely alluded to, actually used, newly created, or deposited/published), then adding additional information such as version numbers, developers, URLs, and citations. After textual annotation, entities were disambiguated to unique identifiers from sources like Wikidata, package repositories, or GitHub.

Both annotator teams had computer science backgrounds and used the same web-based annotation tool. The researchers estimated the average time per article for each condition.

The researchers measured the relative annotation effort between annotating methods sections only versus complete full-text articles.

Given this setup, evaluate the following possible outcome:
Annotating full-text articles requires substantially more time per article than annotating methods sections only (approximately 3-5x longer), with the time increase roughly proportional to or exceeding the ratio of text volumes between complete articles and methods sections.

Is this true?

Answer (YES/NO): NO